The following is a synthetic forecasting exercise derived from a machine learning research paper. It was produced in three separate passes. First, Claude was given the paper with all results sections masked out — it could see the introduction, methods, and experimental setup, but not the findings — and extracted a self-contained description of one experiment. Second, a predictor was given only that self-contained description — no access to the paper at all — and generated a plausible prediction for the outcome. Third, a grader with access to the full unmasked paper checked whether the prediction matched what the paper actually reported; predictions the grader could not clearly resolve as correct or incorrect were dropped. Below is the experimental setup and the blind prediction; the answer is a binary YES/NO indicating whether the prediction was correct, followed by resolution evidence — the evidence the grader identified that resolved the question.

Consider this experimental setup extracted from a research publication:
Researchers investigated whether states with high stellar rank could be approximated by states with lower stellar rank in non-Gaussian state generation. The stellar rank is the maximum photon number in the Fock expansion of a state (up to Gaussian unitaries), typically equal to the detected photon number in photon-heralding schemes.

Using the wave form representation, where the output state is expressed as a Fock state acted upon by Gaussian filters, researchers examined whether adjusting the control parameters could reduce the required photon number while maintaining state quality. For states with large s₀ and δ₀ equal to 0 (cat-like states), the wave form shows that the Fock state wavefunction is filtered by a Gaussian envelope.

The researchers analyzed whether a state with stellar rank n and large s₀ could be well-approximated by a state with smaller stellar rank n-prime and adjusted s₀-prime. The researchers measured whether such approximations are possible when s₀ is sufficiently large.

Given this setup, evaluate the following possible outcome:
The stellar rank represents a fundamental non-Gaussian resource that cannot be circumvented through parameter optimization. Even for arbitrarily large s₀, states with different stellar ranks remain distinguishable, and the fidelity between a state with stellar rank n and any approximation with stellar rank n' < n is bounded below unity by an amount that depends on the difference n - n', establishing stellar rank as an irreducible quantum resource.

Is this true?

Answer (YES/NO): NO